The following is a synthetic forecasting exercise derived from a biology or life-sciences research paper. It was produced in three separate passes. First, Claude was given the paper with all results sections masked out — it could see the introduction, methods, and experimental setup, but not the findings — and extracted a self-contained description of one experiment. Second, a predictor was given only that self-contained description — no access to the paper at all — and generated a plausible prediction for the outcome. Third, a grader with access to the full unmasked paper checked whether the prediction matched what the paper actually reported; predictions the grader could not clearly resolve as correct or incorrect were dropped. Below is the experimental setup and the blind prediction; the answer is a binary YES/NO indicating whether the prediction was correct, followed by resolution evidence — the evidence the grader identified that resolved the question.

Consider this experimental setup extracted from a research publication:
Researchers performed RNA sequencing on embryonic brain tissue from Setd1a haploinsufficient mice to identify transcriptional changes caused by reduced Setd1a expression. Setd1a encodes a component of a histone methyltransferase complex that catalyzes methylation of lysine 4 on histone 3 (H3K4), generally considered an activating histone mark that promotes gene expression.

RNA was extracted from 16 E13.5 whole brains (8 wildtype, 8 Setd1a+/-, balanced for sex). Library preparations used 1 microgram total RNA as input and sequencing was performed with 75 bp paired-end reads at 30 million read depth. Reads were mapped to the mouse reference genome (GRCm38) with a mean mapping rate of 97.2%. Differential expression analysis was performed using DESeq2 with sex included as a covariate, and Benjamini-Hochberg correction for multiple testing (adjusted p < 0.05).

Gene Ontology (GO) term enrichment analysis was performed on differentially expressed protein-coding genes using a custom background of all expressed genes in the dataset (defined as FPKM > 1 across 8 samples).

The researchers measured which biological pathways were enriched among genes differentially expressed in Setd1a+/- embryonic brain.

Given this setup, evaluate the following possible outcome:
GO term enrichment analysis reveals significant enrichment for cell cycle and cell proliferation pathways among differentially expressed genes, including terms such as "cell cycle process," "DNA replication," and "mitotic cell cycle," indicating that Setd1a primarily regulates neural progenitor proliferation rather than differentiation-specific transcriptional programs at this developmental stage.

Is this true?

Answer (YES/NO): NO